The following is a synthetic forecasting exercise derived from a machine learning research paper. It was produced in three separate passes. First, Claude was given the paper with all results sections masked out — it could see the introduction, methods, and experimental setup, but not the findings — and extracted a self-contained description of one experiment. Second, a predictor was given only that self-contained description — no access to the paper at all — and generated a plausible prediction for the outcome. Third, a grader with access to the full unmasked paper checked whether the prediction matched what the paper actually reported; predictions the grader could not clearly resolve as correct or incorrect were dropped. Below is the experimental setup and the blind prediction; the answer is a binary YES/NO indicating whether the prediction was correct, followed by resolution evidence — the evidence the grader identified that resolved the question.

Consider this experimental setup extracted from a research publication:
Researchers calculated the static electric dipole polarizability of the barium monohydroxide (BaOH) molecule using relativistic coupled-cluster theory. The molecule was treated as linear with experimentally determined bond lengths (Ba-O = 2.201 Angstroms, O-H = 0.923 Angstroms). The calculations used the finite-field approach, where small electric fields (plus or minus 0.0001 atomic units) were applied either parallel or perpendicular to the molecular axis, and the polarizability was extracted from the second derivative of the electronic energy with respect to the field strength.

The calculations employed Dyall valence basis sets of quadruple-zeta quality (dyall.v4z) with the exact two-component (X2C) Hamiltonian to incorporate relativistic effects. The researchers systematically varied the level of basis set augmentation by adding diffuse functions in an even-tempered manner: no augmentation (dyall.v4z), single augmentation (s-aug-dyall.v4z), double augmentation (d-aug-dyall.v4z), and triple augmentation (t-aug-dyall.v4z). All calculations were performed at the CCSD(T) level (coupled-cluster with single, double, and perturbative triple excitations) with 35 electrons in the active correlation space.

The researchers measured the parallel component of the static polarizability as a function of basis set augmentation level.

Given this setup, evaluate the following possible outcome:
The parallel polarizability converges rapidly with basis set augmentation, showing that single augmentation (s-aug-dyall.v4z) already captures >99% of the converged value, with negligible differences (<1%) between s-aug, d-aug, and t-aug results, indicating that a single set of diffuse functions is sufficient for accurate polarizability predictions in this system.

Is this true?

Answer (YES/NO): YES